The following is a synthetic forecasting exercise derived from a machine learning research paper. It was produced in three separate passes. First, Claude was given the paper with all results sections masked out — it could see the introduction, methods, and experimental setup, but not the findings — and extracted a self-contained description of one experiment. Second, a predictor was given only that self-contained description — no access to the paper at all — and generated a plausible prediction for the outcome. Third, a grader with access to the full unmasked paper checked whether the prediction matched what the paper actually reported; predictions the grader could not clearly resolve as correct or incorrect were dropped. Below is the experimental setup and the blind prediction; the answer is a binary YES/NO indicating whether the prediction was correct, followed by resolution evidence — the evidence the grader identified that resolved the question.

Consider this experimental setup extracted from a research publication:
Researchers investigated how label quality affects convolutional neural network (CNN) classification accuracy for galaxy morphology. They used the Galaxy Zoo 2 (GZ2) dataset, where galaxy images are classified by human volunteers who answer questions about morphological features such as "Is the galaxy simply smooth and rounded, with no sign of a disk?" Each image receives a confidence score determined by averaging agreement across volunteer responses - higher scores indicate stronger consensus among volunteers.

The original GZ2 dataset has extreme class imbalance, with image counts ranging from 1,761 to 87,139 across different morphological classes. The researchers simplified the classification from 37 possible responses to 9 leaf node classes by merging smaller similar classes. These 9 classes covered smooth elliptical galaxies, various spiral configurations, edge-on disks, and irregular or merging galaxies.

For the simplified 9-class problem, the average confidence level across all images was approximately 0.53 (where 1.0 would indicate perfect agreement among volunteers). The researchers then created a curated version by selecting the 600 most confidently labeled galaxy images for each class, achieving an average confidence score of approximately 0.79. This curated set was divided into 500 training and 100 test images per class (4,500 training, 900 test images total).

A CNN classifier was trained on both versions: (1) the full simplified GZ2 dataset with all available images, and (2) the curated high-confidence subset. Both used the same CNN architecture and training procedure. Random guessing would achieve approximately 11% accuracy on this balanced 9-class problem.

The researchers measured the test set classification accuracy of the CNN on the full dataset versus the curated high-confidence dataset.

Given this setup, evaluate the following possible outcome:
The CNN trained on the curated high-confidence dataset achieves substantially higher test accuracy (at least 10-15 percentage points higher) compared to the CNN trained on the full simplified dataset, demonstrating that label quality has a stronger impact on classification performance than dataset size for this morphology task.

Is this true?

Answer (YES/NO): YES